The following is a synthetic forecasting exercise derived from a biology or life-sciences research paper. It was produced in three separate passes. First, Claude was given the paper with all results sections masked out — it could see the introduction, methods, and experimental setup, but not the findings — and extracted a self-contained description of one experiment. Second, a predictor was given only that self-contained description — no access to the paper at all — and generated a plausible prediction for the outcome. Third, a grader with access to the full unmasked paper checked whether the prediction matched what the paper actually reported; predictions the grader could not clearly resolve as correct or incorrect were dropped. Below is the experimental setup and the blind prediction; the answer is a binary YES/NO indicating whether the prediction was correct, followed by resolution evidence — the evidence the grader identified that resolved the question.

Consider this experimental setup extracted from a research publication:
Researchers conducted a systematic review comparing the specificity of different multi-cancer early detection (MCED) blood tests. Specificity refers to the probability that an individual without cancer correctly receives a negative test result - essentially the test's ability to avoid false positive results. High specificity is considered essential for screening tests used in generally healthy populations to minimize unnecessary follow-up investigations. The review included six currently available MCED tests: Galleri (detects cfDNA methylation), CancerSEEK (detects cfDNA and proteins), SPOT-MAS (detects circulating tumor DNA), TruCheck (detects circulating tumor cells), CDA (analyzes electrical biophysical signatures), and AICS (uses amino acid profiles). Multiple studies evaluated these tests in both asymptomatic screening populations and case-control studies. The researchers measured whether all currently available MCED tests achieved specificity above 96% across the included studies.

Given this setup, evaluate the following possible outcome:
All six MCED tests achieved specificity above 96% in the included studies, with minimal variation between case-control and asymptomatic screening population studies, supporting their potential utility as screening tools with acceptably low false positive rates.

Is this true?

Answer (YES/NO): NO